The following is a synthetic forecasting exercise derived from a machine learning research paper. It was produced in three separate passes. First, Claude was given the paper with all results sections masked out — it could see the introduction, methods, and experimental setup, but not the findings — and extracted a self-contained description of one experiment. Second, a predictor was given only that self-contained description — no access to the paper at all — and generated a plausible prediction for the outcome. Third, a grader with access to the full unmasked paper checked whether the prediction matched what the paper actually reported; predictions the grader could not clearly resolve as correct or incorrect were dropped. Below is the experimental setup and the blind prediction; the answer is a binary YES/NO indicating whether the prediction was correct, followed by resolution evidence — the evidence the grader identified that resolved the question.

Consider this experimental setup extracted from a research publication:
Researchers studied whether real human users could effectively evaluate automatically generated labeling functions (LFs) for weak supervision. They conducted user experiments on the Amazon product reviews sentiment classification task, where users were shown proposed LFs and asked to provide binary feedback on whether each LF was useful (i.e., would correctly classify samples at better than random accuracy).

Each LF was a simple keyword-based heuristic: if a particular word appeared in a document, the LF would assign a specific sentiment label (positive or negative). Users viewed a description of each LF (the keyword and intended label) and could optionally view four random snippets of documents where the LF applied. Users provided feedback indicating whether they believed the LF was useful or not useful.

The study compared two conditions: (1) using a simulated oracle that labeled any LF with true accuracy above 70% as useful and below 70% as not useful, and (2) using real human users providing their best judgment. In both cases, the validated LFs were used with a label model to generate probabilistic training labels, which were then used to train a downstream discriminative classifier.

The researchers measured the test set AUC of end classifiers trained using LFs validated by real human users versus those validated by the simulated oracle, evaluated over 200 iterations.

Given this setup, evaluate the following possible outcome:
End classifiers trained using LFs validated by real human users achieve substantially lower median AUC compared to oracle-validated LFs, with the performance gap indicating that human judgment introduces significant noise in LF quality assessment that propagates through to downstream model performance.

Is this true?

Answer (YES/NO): NO